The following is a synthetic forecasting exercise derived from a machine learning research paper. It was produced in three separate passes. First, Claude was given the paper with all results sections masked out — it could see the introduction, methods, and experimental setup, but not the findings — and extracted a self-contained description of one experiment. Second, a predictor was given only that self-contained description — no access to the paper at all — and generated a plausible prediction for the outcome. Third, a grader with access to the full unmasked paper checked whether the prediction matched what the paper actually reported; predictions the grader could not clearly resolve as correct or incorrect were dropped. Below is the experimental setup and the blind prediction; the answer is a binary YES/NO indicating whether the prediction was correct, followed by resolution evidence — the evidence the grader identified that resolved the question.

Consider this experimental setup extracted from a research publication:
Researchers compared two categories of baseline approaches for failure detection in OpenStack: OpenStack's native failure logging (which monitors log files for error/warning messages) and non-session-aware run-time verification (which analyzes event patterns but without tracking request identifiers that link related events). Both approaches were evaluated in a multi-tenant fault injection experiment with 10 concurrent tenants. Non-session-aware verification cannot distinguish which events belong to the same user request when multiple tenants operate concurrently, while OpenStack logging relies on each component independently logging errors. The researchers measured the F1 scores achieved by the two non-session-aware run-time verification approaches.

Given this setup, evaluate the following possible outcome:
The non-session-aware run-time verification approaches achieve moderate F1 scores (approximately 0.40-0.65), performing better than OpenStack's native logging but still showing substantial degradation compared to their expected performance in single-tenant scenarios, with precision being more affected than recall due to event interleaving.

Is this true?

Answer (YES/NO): NO